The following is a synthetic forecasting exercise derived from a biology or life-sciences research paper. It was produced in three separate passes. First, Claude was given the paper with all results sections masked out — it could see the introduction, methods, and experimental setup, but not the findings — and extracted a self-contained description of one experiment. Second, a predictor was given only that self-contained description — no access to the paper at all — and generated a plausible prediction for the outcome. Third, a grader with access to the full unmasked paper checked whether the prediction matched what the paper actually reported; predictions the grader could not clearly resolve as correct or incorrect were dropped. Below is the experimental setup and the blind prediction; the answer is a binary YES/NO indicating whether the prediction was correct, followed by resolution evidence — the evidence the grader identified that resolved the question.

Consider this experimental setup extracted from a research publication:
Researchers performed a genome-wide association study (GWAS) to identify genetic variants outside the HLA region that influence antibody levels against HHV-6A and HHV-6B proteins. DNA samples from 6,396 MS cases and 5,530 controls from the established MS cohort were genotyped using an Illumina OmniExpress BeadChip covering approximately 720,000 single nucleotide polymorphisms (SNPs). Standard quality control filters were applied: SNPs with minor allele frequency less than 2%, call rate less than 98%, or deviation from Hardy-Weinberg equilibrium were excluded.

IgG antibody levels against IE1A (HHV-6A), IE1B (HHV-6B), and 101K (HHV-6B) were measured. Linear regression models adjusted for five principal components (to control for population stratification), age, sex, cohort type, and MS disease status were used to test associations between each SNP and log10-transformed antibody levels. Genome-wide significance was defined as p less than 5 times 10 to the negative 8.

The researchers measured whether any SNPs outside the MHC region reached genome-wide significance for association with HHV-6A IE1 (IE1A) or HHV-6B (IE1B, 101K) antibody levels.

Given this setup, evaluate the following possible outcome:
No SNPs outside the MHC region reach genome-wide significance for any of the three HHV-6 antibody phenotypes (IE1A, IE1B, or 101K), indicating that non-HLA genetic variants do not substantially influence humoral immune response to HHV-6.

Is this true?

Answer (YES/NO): YES